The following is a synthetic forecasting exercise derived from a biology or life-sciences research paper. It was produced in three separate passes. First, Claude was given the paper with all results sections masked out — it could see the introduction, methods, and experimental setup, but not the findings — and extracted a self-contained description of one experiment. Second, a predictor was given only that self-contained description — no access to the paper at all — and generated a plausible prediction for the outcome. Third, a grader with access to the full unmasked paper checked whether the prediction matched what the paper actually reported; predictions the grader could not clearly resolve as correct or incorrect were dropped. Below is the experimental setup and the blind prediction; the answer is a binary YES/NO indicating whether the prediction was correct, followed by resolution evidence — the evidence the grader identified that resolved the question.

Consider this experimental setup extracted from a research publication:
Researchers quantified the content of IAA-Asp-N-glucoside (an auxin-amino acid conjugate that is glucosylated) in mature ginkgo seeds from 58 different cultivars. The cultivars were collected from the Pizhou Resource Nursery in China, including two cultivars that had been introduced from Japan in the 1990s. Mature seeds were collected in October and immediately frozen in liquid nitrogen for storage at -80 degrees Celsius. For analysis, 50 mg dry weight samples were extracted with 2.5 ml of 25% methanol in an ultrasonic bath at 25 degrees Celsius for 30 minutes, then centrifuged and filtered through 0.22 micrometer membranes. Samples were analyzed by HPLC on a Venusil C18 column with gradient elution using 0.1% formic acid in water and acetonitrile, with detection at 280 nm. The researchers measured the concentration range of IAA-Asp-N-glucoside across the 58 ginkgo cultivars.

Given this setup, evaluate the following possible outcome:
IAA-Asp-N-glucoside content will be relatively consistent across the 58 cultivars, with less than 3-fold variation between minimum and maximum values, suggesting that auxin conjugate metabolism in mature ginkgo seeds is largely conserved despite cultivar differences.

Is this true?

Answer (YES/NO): NO